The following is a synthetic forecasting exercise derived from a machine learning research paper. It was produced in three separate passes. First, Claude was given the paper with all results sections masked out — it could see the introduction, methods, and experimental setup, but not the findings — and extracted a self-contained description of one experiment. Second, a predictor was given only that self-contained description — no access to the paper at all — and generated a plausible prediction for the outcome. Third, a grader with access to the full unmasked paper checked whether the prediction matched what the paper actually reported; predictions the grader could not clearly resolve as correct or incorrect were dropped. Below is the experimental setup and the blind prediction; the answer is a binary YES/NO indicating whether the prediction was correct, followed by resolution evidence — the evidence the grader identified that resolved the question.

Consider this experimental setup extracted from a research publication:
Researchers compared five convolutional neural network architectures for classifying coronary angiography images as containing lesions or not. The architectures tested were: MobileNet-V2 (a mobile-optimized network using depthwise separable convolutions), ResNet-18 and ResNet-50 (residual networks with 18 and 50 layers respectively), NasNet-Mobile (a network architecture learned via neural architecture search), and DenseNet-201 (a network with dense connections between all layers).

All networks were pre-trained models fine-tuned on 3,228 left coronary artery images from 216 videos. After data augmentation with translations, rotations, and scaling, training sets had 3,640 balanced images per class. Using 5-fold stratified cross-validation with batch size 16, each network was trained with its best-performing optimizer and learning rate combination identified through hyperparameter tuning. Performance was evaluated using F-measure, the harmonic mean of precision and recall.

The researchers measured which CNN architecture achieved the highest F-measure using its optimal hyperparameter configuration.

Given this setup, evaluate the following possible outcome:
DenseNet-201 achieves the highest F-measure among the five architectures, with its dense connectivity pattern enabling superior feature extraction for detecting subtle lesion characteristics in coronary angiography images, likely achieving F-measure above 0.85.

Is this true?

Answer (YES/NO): NO